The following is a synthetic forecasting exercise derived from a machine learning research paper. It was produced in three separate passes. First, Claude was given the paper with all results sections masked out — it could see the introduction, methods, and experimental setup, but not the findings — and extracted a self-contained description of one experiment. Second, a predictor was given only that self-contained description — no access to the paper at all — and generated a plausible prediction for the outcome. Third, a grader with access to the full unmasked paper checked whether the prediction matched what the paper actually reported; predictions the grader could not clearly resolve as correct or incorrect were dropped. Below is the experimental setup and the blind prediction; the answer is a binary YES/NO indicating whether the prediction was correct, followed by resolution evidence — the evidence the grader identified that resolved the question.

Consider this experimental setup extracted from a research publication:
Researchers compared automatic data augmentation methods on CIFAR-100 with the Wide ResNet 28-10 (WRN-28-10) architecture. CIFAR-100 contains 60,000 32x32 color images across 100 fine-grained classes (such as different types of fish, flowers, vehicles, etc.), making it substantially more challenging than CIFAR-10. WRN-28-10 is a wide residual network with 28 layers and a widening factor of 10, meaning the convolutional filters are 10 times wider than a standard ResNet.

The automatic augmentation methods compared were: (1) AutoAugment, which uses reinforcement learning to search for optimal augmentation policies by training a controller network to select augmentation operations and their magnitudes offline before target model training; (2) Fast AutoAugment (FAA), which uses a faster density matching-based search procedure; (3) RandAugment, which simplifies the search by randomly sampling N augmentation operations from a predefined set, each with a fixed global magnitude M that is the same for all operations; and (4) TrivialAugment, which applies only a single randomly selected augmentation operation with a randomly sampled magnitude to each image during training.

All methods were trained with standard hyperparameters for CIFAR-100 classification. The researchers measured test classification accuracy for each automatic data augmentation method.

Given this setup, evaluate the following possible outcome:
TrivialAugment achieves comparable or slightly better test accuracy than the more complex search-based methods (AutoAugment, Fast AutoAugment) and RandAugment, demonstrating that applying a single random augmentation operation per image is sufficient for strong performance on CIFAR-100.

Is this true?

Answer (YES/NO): YES